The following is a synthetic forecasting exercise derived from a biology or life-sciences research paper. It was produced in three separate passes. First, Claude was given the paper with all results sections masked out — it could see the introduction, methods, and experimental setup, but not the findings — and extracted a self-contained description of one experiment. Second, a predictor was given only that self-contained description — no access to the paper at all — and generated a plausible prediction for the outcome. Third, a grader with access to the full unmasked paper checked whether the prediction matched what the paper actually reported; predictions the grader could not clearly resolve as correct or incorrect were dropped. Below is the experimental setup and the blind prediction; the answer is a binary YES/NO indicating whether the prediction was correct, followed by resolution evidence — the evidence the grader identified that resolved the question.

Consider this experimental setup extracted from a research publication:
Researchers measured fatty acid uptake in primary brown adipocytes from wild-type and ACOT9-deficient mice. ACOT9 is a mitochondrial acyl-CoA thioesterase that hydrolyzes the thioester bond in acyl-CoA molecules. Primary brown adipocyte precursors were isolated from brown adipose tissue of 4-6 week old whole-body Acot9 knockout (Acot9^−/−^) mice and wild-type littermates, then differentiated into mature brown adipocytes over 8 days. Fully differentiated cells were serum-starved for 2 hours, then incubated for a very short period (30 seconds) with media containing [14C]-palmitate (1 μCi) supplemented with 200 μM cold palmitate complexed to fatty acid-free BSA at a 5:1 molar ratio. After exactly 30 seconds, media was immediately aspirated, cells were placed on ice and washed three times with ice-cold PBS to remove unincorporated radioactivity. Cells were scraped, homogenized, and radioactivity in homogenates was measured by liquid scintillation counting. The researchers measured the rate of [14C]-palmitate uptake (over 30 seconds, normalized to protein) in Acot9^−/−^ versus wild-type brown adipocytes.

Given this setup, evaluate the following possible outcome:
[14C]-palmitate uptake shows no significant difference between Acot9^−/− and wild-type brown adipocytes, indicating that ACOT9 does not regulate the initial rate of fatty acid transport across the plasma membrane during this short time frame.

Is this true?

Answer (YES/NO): YES